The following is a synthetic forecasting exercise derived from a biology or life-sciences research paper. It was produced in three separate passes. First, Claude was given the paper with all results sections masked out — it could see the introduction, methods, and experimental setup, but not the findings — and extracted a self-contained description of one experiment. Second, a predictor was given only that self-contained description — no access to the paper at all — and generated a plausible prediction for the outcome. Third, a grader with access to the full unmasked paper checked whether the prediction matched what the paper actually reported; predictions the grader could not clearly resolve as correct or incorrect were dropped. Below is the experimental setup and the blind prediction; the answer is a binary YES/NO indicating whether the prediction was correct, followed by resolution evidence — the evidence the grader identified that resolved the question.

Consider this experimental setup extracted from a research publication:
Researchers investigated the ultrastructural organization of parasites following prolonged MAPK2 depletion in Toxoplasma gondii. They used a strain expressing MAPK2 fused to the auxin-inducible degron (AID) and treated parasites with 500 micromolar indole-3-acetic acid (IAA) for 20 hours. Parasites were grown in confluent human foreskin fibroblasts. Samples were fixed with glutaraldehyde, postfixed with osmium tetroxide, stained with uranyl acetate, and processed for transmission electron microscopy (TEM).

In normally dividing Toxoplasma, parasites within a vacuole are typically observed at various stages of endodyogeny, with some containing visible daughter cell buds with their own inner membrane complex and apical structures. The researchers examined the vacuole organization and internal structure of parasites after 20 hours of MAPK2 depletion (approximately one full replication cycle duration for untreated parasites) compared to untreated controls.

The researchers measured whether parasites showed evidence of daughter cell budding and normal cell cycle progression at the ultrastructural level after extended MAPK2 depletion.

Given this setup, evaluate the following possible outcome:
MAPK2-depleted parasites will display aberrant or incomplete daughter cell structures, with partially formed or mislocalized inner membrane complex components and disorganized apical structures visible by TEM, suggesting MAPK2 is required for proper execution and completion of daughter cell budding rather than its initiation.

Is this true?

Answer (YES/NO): NO